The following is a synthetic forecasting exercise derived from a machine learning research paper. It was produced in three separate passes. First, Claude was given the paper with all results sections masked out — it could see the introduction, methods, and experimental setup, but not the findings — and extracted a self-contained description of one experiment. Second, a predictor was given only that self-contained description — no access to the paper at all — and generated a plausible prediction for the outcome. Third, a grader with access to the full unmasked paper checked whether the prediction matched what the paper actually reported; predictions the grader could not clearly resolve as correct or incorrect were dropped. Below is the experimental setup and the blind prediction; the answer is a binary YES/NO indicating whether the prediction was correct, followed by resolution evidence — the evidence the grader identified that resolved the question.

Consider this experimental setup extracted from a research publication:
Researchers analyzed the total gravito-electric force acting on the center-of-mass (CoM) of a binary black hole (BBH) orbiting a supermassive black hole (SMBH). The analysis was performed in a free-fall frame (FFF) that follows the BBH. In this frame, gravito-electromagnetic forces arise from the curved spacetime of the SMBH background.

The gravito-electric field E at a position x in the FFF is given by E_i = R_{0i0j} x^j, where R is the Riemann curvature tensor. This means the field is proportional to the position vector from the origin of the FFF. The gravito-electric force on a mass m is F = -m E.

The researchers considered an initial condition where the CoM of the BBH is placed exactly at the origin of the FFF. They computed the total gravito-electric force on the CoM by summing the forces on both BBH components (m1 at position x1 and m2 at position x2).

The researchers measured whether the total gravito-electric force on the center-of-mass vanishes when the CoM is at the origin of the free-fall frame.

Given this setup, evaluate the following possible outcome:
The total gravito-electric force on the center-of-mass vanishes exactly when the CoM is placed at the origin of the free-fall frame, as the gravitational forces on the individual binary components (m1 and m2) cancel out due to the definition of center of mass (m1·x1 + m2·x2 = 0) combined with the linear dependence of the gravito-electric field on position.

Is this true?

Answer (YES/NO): YES